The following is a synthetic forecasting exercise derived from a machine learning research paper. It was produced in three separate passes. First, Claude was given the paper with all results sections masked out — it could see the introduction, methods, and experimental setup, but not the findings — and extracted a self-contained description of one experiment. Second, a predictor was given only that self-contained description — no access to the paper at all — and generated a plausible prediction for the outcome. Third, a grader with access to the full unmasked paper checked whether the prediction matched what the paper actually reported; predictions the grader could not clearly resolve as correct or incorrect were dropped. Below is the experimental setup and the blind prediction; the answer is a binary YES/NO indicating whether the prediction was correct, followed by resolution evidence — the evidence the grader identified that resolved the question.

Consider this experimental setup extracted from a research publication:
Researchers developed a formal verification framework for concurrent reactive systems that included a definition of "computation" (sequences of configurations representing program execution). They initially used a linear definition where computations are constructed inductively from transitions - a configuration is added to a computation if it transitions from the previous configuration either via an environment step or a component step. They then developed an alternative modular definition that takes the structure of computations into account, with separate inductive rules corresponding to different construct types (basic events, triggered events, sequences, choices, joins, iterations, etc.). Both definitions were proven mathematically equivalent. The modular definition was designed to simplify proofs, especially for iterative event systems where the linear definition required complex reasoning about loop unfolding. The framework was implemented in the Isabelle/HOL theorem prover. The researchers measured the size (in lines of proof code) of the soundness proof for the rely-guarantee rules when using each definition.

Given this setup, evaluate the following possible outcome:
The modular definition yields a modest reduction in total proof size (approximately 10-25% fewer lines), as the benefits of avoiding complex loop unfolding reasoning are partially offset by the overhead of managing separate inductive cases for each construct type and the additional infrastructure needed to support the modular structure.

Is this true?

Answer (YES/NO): NO